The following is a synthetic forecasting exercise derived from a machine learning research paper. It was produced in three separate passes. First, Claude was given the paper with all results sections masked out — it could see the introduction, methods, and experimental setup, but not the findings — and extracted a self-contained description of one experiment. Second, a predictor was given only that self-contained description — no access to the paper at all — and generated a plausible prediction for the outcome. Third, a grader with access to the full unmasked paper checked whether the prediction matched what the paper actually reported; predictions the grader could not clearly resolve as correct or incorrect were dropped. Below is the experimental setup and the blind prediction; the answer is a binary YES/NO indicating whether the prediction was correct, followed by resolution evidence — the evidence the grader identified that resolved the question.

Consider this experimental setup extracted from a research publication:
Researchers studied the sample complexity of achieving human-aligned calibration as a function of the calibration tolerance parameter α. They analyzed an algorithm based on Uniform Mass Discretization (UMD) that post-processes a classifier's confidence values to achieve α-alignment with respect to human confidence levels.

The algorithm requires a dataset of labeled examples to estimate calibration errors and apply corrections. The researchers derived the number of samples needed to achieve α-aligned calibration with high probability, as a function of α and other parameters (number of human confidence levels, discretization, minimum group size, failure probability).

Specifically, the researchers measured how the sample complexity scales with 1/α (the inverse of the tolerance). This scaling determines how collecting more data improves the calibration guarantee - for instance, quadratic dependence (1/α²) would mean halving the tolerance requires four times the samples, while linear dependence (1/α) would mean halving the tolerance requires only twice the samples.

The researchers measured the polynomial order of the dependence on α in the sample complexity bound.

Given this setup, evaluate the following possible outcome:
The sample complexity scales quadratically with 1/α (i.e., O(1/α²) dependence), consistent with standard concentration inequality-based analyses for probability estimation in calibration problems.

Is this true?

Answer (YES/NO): YES